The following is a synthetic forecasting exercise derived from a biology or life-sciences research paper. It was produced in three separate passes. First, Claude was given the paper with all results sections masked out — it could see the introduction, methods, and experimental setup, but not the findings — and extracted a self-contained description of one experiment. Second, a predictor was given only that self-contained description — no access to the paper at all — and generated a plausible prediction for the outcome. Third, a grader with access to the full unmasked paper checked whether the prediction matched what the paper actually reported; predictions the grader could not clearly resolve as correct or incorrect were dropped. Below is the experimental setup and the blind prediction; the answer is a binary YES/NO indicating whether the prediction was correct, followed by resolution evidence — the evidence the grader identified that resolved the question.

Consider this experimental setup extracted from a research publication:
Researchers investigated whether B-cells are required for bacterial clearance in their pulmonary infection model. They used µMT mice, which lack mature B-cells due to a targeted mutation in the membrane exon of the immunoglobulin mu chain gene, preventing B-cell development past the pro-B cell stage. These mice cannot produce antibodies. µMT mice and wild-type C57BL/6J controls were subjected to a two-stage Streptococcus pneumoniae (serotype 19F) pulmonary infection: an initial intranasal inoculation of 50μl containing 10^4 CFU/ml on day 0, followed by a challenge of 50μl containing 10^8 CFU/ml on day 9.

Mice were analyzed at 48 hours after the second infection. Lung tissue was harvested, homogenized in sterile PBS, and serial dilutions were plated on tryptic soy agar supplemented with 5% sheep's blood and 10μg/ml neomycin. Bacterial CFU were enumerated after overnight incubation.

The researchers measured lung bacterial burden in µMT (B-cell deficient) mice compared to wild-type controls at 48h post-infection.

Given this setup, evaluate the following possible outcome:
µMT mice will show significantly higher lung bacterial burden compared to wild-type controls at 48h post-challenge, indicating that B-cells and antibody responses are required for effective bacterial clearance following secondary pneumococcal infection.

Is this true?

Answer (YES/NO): YES